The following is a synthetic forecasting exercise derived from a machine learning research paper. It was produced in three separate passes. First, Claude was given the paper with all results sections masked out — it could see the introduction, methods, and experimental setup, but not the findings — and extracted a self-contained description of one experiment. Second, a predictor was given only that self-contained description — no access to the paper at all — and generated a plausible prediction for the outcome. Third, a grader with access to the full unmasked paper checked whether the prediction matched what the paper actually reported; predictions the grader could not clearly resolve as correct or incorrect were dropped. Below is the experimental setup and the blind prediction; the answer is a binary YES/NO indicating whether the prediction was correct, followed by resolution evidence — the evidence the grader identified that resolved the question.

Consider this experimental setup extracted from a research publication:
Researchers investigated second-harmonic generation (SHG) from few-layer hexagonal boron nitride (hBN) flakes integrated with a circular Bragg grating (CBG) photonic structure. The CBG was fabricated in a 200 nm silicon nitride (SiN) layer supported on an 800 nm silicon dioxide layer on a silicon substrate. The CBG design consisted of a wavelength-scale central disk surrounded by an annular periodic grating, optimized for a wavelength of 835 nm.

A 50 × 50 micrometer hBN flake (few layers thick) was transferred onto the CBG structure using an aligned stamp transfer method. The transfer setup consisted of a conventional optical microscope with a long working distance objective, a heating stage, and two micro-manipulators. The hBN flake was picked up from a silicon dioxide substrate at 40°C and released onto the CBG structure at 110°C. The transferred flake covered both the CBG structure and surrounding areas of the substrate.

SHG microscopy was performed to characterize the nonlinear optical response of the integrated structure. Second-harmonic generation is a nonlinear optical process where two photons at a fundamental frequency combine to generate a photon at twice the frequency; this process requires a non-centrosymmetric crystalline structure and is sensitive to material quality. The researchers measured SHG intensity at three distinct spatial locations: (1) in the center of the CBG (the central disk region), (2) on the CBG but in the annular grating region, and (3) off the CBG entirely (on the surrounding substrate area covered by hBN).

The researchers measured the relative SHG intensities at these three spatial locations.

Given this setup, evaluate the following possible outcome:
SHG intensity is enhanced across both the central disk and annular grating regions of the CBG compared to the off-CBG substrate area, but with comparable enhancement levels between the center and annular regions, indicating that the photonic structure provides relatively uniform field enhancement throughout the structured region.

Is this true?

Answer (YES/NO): NO